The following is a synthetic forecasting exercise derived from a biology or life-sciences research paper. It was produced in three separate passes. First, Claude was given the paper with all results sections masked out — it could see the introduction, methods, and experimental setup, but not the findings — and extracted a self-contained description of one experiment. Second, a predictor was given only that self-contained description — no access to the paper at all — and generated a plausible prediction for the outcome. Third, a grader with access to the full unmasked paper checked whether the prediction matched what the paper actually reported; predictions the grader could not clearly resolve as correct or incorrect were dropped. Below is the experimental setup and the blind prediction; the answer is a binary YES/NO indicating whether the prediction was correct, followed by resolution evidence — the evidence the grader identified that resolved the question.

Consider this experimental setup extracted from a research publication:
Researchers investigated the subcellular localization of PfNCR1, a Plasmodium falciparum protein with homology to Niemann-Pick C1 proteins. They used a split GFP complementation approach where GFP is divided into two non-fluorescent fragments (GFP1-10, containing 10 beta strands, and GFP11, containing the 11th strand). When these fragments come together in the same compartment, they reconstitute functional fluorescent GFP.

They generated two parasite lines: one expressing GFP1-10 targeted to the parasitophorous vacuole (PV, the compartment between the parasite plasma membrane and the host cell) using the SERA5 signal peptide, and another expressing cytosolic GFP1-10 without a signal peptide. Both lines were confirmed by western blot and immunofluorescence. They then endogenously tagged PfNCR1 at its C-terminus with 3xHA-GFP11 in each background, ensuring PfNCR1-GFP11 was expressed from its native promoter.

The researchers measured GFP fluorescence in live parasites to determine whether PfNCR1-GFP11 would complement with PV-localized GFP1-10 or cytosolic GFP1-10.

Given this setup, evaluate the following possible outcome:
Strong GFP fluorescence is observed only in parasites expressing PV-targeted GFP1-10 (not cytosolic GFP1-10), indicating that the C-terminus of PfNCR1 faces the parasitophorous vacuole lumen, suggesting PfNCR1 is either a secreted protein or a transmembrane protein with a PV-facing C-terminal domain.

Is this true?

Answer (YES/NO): NO